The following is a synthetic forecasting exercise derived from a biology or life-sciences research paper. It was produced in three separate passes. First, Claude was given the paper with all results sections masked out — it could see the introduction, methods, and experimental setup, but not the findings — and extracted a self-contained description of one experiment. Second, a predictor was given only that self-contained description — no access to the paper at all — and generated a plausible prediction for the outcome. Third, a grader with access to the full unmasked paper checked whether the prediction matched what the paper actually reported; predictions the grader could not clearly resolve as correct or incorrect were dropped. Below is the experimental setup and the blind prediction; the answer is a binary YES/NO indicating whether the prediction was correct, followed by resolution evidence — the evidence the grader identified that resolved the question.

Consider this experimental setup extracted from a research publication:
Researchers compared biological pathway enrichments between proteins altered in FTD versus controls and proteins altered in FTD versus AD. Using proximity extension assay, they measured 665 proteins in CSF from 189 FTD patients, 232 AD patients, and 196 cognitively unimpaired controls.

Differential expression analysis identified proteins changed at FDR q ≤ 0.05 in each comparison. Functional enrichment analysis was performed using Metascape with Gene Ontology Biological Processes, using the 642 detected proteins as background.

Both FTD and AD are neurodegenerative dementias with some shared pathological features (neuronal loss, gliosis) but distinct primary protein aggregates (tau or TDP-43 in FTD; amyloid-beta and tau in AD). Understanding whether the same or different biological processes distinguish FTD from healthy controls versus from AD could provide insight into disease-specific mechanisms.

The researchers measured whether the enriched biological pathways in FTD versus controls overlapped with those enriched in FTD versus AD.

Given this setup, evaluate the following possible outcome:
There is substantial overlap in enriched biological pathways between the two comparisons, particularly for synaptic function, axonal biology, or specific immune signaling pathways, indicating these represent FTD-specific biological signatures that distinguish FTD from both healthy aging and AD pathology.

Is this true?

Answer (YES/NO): YES